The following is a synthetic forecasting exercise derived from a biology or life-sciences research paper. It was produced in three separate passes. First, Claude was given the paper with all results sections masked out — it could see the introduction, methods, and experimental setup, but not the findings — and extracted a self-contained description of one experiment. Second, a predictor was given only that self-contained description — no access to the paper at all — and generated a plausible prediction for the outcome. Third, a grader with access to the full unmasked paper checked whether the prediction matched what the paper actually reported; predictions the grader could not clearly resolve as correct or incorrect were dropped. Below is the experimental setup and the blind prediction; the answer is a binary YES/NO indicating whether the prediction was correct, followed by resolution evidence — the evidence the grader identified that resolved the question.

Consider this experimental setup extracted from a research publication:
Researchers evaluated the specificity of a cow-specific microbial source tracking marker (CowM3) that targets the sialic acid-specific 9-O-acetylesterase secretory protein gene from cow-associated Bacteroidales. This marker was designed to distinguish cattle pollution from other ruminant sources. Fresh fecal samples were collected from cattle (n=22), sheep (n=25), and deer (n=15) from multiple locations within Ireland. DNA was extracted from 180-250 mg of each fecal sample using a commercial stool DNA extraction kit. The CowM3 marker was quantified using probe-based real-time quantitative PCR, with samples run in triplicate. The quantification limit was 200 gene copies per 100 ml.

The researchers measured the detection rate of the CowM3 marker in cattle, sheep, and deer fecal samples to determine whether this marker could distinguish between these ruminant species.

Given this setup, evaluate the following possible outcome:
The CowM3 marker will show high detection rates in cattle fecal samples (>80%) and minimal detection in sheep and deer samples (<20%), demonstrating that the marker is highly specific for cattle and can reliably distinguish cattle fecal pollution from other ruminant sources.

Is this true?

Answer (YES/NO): NO